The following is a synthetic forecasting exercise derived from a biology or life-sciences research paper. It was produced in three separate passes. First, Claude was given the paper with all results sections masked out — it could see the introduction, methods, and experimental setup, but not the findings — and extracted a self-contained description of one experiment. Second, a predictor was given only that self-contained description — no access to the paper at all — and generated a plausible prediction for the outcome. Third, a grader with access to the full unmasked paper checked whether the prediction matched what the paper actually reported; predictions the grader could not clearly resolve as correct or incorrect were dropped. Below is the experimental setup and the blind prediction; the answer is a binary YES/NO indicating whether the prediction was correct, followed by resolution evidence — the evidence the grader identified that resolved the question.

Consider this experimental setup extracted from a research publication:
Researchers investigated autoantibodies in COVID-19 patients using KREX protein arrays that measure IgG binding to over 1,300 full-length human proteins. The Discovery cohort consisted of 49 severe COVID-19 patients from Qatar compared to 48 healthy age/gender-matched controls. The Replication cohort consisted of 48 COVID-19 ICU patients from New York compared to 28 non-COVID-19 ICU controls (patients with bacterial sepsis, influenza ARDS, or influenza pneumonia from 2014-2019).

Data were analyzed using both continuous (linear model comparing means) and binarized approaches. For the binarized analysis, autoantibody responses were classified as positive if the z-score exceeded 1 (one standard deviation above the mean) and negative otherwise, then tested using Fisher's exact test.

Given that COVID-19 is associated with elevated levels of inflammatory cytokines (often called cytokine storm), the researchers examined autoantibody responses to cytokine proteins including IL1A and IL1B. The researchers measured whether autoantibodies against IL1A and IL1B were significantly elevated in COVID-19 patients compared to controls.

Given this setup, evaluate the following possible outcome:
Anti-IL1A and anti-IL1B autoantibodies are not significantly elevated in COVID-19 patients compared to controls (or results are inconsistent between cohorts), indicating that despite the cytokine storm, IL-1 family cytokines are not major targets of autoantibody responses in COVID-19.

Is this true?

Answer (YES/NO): YES